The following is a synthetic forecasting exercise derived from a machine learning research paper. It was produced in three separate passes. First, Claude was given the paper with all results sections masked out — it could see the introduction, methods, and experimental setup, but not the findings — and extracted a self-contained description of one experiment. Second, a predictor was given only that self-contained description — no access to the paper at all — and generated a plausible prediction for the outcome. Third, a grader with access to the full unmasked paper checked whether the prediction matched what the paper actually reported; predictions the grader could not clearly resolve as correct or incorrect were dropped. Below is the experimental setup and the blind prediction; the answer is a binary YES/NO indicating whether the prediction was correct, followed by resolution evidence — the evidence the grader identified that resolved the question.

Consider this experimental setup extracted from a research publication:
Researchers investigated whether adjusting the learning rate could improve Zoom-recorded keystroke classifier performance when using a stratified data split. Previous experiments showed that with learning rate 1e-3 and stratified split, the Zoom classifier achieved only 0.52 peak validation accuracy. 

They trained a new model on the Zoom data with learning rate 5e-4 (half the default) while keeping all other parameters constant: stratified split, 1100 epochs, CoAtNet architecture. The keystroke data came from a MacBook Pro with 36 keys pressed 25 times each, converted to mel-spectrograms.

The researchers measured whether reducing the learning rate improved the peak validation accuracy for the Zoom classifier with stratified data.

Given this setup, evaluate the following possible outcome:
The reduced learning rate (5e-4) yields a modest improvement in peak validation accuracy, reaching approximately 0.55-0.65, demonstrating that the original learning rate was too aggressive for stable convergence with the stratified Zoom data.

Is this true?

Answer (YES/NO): NO